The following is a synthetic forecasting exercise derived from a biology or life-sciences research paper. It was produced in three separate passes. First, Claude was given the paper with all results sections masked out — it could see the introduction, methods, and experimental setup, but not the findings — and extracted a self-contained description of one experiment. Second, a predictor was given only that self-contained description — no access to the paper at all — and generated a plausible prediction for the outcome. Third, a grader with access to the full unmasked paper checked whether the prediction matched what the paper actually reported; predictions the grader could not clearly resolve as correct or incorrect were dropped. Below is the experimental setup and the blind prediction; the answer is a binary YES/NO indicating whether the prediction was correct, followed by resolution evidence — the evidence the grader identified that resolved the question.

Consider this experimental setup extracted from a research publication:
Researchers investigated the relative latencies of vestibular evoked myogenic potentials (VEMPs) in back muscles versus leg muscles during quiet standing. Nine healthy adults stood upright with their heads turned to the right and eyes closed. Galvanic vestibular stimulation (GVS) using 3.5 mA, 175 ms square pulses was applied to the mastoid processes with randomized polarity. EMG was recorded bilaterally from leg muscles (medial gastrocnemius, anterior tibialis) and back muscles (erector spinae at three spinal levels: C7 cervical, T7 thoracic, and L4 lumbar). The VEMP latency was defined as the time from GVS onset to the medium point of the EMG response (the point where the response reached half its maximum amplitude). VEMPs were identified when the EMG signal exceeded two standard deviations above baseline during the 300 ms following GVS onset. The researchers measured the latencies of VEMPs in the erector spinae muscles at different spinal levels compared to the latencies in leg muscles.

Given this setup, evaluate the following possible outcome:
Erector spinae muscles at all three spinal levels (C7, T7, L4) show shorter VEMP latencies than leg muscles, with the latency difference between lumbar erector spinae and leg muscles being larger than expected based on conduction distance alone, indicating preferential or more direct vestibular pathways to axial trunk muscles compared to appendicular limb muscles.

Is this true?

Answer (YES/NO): YES